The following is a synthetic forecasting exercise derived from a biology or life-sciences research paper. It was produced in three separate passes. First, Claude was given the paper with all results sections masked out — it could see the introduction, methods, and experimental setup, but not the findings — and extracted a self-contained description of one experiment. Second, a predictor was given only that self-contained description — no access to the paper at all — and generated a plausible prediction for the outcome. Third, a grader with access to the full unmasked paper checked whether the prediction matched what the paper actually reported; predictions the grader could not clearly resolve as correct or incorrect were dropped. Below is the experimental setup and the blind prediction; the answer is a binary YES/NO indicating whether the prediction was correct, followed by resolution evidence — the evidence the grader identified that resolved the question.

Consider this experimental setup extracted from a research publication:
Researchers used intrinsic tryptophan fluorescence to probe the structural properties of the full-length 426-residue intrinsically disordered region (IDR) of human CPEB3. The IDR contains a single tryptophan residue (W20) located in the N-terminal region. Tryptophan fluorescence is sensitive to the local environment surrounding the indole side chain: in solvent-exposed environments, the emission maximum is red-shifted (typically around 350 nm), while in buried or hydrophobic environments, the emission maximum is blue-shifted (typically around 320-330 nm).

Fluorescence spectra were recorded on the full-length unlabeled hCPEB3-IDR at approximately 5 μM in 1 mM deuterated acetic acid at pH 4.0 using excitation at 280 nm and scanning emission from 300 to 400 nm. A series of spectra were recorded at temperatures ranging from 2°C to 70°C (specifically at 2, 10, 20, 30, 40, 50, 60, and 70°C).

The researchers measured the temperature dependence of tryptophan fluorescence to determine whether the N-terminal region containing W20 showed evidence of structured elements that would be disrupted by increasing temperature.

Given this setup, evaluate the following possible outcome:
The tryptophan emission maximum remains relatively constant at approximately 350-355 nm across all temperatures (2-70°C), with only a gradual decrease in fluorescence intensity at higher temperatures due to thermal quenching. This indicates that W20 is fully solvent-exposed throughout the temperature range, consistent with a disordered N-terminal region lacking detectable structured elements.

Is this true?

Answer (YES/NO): YES